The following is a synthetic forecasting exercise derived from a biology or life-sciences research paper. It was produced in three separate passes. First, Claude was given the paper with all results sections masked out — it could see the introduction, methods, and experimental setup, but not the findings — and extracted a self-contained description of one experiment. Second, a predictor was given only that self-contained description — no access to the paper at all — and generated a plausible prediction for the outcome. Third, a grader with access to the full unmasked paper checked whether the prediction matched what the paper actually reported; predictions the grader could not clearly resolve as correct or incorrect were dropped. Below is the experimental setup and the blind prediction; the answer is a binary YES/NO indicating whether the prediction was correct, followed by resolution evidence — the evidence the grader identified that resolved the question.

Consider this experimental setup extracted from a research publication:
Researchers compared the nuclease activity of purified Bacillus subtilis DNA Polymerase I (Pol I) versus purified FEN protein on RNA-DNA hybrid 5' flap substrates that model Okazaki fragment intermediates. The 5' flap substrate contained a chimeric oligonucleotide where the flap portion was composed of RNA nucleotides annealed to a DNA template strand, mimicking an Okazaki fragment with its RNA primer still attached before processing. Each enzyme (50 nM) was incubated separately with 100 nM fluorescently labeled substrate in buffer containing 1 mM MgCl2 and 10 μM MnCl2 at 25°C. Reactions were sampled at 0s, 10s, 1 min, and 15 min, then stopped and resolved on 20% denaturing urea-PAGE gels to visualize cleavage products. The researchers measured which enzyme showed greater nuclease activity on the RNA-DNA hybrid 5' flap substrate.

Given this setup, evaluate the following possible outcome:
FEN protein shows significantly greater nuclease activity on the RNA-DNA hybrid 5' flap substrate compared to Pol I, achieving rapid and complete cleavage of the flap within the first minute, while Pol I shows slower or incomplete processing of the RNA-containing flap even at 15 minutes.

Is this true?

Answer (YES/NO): YES